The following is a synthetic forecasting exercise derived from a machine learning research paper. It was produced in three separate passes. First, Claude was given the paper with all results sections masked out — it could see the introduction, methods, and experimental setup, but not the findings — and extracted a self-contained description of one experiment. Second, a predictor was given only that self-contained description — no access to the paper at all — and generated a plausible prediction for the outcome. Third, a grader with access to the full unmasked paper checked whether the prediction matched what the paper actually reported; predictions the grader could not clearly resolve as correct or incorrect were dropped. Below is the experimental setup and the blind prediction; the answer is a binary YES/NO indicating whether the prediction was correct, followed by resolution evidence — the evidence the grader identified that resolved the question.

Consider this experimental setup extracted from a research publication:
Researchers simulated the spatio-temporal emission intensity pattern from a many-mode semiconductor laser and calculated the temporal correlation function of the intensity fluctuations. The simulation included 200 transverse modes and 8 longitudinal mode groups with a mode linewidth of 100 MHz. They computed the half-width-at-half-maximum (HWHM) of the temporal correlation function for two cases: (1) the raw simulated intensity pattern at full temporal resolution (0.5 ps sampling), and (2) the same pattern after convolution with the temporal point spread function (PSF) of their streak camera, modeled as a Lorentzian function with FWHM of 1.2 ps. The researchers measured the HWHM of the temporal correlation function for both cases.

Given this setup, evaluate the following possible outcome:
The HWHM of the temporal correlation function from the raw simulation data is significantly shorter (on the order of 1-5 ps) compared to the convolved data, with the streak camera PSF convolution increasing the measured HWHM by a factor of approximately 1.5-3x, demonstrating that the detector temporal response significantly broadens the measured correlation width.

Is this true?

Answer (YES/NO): NO